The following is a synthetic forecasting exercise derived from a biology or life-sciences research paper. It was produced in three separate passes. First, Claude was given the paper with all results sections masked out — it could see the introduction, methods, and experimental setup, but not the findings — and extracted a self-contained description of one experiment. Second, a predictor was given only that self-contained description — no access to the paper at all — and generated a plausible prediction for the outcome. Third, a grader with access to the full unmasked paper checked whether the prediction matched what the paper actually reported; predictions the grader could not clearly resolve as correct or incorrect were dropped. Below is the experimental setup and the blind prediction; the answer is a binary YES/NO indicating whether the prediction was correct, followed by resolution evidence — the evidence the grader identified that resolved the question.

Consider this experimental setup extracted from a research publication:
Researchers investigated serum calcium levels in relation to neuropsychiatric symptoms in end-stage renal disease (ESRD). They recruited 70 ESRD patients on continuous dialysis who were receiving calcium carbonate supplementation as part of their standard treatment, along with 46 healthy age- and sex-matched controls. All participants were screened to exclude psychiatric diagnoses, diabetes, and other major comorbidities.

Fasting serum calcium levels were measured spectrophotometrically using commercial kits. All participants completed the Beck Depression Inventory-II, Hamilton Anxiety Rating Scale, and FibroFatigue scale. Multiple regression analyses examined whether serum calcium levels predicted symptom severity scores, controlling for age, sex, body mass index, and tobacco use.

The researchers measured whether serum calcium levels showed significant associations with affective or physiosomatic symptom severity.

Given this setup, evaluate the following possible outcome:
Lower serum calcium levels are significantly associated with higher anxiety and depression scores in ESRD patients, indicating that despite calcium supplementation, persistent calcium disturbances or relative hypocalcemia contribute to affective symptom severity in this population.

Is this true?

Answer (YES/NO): NO